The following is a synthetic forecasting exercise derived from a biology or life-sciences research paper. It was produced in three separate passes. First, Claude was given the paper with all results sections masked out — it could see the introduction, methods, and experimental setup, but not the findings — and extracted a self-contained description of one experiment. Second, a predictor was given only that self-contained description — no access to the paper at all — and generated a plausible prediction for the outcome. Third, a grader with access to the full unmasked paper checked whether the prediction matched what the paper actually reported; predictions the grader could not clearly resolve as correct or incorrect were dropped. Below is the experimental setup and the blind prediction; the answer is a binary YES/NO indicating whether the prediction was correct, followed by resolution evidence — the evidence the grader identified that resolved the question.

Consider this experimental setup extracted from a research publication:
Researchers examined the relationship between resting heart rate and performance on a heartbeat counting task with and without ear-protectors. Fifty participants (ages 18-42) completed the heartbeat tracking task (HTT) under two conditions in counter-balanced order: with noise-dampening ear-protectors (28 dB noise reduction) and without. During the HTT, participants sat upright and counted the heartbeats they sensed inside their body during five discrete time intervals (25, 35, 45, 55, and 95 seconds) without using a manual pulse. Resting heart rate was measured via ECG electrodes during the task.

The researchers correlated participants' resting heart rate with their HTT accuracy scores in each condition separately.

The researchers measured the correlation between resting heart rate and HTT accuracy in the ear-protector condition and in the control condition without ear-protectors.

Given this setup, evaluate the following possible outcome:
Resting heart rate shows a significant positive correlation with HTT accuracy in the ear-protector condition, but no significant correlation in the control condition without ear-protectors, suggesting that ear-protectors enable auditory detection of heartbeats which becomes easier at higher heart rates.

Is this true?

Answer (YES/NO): NO